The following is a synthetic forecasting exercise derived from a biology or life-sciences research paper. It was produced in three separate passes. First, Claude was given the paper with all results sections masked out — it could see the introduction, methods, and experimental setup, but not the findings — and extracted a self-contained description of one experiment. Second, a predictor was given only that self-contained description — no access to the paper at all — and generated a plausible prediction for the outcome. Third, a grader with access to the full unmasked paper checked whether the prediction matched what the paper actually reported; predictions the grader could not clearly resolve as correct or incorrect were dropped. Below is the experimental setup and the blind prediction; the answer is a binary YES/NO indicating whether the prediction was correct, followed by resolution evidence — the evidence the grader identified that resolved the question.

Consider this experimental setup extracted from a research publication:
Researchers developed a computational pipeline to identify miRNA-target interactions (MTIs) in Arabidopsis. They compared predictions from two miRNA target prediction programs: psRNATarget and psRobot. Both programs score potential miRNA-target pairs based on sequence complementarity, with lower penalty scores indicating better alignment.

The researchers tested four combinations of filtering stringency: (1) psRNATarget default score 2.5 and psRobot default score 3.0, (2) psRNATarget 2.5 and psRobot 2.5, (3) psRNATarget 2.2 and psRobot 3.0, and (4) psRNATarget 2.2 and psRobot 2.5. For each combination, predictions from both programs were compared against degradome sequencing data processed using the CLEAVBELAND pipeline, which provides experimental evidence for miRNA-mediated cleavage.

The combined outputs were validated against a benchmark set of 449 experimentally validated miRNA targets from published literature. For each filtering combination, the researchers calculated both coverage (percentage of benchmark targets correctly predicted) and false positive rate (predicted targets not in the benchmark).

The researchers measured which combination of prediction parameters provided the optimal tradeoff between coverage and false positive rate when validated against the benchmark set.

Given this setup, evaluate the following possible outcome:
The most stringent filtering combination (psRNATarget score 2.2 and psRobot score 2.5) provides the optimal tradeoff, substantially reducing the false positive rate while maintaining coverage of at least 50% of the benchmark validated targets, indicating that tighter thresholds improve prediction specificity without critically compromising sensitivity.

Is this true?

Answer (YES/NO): NO